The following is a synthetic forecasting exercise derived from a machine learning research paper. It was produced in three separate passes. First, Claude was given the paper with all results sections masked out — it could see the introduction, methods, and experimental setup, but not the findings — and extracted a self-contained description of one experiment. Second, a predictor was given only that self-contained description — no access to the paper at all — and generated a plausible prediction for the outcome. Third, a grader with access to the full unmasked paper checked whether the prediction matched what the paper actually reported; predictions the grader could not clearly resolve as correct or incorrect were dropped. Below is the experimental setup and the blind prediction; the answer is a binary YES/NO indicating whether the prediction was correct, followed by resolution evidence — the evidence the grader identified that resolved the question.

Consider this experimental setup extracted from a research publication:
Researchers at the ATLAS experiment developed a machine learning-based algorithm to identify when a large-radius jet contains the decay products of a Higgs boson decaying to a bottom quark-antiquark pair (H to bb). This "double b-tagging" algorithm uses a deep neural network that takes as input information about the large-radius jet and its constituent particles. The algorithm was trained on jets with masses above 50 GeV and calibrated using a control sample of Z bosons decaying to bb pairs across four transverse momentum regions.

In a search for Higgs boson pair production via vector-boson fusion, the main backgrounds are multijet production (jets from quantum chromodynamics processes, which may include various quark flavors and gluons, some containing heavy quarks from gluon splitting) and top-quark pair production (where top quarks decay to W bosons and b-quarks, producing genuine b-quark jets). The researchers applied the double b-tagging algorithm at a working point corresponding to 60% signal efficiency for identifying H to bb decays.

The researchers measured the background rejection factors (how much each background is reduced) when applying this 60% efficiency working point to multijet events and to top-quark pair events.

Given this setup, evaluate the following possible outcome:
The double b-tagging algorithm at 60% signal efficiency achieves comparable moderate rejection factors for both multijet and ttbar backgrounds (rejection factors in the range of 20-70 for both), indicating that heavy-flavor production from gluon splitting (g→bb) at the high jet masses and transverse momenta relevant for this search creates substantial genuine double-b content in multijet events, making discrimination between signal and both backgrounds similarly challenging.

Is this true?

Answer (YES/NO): NO